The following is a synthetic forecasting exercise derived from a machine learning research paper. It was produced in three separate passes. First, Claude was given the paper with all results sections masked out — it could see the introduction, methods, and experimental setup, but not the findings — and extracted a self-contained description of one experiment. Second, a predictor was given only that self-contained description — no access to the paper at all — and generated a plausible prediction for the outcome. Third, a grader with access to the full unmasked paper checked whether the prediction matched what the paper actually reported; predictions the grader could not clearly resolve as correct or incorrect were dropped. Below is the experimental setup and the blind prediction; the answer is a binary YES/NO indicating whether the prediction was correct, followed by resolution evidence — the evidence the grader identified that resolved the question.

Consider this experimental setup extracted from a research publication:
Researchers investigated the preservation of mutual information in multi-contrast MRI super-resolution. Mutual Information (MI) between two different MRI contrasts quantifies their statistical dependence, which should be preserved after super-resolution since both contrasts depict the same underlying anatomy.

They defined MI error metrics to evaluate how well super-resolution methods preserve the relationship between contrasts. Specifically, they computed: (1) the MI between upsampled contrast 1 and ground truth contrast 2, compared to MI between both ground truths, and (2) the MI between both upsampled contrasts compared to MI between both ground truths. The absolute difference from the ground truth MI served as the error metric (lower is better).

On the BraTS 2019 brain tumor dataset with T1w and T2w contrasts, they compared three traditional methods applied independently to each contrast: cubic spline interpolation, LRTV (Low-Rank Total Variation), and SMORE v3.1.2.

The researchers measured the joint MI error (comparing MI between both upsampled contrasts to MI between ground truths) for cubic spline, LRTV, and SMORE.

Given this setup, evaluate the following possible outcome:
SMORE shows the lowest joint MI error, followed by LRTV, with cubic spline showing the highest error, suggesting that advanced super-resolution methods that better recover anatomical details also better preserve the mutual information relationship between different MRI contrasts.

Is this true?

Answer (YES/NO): NO